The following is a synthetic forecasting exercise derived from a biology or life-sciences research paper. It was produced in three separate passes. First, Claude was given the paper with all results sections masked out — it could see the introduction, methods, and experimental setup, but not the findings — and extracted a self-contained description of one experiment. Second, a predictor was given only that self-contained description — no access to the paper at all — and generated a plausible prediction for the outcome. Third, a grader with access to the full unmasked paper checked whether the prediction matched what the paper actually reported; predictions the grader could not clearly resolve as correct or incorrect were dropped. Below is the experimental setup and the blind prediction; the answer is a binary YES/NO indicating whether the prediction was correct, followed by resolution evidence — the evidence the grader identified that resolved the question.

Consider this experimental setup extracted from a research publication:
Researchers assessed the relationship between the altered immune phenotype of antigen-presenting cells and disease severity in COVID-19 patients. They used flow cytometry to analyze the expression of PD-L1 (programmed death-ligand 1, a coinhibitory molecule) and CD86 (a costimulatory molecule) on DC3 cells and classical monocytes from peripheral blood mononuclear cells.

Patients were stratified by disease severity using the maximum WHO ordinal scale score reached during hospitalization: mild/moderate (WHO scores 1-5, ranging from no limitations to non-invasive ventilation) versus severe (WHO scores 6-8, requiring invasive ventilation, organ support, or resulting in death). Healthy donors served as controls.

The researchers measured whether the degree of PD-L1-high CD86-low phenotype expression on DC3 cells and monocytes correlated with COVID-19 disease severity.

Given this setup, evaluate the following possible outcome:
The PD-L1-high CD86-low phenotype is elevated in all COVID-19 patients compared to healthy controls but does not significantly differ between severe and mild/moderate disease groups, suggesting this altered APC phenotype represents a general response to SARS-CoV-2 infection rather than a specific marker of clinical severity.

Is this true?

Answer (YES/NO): NO